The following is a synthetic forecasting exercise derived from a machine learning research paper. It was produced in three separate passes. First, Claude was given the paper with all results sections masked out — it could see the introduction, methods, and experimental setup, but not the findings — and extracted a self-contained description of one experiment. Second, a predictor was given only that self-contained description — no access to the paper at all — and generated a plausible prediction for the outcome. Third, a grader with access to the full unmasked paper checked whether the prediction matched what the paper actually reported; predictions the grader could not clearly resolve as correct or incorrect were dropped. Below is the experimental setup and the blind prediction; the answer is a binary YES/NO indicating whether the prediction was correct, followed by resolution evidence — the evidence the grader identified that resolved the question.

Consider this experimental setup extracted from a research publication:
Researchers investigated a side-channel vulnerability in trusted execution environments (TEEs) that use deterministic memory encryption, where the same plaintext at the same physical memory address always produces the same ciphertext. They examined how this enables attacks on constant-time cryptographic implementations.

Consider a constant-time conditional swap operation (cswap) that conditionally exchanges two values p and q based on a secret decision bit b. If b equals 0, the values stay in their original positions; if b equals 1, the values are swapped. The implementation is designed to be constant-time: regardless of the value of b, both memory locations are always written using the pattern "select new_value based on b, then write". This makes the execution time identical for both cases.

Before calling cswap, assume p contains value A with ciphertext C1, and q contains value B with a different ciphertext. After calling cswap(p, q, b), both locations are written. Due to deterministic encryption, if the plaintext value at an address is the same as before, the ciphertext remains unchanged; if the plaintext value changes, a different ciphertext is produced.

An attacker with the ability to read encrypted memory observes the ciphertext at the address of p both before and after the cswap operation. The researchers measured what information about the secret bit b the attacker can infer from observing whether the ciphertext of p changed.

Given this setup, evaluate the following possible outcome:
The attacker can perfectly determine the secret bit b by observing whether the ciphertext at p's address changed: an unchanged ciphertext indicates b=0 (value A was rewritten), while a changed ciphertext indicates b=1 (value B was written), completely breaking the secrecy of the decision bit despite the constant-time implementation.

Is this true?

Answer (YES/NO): YES